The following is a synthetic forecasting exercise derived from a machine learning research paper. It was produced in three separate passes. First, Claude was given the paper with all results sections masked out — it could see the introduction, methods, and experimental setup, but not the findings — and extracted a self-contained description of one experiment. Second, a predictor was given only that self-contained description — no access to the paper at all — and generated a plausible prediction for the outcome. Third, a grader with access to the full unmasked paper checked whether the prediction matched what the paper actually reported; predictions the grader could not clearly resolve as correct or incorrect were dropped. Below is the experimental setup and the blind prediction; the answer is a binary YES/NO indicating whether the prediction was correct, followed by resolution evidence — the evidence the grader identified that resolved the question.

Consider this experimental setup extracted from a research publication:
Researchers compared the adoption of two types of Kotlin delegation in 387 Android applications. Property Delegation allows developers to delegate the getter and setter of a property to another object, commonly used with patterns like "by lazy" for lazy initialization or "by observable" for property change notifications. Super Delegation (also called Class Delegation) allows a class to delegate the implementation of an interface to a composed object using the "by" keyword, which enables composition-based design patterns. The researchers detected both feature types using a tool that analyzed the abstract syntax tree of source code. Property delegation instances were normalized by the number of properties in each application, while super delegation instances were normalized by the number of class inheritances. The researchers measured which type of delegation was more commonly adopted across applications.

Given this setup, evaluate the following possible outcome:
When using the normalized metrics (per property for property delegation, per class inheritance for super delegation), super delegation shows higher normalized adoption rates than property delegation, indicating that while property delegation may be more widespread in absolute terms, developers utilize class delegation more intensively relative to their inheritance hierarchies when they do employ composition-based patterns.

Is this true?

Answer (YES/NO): NO